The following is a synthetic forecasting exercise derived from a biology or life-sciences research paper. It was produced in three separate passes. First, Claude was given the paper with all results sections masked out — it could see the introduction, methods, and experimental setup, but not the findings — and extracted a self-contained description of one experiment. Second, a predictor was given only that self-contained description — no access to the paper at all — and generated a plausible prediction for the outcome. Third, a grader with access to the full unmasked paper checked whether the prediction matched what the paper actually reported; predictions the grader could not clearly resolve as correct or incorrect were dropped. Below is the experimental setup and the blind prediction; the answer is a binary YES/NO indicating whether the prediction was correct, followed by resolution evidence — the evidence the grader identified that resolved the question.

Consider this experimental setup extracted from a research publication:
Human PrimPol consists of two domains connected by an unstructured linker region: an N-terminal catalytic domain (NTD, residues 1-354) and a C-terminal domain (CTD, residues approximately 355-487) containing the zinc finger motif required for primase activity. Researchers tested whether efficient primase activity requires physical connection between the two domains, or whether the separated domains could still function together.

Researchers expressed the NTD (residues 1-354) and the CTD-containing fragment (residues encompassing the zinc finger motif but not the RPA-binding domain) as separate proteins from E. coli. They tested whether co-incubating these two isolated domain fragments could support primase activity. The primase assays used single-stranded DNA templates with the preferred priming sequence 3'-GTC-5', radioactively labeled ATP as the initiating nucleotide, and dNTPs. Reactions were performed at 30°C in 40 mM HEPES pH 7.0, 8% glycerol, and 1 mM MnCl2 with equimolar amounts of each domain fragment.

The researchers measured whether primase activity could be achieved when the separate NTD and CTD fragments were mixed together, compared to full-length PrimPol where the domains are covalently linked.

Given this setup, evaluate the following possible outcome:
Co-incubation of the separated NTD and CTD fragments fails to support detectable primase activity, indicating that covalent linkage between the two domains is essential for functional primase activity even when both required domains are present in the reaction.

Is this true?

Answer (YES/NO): NO